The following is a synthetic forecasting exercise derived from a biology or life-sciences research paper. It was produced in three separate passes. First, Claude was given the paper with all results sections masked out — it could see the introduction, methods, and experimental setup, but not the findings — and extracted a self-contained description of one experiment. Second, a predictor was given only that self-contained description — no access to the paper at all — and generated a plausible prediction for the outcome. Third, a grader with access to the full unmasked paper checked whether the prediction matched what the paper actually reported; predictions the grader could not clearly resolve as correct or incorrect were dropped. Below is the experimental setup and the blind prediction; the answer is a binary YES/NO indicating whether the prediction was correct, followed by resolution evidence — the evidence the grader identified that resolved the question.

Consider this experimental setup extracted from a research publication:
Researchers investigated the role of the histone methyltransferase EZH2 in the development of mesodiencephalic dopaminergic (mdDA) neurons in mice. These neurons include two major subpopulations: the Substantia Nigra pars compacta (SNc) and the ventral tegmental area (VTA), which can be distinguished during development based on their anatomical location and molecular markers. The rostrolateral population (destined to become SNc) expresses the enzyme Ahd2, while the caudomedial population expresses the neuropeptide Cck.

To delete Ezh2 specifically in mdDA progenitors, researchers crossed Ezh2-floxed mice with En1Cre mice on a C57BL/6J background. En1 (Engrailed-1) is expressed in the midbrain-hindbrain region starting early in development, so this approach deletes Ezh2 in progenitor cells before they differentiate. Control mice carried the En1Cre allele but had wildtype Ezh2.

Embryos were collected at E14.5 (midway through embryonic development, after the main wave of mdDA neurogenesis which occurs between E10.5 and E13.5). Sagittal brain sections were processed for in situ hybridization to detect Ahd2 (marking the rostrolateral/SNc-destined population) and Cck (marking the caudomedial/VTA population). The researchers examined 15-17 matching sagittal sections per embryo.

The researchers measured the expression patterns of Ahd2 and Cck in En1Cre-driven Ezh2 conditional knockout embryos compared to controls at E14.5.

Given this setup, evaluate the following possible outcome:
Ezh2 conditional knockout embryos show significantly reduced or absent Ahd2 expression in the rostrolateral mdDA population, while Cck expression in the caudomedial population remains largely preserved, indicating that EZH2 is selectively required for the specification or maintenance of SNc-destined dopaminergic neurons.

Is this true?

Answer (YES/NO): NO